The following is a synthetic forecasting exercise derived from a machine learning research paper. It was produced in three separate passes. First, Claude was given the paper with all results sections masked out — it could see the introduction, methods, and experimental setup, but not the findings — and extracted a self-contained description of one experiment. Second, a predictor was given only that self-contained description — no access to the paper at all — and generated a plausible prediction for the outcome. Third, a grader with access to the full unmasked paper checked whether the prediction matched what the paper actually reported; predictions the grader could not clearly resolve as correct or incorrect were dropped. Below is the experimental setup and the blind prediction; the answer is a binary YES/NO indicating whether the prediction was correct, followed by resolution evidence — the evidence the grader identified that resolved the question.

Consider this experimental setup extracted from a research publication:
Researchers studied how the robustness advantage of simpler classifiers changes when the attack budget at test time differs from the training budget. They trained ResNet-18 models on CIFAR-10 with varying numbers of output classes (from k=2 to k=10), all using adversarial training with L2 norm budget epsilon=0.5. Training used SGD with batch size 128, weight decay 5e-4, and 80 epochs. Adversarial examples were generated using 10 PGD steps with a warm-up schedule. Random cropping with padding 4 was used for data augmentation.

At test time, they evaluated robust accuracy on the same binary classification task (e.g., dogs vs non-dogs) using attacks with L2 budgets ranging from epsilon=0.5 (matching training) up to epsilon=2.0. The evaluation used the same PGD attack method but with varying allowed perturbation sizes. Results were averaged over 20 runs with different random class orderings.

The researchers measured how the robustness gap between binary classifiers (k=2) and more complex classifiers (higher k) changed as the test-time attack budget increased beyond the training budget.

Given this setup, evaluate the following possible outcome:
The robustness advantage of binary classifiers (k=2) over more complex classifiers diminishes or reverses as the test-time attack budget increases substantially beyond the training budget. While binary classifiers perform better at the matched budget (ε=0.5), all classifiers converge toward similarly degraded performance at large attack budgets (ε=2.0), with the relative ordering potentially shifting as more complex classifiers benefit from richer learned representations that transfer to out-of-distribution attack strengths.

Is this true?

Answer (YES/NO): NO